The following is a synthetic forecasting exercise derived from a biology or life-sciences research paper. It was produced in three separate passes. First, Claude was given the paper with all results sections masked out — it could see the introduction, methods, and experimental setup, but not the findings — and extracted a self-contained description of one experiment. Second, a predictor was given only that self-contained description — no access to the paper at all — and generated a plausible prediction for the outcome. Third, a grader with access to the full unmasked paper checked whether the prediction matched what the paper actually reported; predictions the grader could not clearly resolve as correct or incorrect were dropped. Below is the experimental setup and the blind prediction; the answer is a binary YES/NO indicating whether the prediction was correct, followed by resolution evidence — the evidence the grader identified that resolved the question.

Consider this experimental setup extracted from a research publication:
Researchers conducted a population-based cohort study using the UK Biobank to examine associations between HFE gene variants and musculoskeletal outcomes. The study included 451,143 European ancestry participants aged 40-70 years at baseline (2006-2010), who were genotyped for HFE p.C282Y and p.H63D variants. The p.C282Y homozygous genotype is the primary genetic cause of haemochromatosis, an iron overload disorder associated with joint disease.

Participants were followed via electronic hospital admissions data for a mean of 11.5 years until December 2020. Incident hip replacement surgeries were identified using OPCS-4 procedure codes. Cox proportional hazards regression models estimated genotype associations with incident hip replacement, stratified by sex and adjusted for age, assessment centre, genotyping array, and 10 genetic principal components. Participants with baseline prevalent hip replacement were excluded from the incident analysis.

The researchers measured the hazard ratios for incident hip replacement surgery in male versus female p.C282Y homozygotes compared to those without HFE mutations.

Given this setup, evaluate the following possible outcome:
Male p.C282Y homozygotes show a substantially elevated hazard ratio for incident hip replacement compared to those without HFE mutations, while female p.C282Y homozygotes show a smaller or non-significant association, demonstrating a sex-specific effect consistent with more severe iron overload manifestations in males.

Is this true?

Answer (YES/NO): YES